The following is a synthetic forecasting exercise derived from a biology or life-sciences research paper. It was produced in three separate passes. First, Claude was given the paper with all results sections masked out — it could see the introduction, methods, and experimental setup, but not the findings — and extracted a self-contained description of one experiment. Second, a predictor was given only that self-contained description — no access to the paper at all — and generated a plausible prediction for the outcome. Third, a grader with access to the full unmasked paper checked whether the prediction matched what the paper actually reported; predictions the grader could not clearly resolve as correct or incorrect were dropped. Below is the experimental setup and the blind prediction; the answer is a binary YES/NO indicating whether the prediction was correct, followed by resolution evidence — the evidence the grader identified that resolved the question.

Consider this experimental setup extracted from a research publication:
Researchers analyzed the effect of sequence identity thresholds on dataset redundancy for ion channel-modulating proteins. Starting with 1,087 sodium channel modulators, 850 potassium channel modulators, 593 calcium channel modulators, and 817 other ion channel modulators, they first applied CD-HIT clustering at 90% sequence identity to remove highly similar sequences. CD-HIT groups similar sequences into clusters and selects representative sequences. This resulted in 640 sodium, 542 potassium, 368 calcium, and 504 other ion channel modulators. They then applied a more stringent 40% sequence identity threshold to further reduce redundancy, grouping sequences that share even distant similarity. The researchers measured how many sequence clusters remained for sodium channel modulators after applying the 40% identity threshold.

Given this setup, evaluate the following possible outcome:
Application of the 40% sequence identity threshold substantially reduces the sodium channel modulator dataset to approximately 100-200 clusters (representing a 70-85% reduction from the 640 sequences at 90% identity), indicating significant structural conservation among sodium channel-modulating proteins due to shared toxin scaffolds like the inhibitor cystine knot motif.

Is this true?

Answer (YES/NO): YES